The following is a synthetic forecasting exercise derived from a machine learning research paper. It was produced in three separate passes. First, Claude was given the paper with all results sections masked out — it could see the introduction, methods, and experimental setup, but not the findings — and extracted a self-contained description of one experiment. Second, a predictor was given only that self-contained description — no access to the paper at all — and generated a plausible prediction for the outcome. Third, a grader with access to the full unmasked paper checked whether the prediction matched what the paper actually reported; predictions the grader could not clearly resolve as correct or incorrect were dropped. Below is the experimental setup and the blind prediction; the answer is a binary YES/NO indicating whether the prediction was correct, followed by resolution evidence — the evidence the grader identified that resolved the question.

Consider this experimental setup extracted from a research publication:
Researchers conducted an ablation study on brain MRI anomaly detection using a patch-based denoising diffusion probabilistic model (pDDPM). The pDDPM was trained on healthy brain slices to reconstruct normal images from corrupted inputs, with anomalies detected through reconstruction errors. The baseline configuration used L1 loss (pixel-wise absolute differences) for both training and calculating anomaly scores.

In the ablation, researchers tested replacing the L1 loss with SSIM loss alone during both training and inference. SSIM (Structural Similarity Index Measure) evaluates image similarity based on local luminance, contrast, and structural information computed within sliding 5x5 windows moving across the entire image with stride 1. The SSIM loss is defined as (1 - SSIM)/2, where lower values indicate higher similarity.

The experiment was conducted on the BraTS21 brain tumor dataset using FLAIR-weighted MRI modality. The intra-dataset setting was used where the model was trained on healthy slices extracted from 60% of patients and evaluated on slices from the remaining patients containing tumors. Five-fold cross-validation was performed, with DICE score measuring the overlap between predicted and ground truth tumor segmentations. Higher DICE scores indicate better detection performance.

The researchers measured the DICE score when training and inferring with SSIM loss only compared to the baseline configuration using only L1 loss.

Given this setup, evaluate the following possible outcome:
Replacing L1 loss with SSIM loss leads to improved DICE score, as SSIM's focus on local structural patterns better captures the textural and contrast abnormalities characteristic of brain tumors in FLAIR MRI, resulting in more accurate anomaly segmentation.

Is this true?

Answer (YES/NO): YES